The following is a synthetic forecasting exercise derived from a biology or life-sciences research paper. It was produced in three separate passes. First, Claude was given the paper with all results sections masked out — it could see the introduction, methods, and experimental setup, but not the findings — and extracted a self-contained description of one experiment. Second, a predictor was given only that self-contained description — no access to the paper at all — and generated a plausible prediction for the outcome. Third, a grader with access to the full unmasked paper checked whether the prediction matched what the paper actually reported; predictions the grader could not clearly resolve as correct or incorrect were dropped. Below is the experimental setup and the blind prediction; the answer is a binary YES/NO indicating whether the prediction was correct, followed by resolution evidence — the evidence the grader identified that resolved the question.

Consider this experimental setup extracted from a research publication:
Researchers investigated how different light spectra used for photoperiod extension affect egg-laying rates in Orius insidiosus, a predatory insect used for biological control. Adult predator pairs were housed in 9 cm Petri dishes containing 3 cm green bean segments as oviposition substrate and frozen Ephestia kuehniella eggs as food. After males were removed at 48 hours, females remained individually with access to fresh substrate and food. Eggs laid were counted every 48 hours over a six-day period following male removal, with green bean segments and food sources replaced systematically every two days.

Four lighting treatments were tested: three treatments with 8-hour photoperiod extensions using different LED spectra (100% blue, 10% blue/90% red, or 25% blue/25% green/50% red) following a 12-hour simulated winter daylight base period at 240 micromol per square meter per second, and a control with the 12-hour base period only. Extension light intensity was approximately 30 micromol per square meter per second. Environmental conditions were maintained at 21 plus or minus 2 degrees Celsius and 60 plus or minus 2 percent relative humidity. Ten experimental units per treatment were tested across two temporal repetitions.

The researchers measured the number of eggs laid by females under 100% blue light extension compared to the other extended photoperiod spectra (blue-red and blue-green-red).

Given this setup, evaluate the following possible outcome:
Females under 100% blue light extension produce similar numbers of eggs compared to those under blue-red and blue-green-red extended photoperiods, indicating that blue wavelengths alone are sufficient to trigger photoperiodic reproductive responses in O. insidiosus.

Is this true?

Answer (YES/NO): NO